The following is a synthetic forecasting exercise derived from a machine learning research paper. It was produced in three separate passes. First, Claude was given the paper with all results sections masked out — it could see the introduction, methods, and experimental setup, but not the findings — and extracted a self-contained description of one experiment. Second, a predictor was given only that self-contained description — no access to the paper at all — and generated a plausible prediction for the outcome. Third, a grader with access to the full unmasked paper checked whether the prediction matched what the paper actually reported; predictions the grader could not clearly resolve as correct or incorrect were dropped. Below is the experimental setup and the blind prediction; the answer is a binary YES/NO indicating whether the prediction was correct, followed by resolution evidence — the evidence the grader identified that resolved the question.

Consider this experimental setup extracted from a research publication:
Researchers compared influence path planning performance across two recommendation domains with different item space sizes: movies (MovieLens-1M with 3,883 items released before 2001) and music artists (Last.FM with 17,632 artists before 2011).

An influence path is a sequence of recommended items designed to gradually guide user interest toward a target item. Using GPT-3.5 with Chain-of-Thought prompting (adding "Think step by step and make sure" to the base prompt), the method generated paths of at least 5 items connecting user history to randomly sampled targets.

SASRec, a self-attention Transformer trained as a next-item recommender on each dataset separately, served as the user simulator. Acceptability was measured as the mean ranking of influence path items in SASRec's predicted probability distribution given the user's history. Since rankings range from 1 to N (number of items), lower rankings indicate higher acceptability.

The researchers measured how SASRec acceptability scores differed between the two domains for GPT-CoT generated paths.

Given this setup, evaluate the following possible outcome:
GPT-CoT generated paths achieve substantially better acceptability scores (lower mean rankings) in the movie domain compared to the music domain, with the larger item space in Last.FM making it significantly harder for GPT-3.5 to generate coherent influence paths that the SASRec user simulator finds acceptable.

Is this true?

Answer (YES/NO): YES